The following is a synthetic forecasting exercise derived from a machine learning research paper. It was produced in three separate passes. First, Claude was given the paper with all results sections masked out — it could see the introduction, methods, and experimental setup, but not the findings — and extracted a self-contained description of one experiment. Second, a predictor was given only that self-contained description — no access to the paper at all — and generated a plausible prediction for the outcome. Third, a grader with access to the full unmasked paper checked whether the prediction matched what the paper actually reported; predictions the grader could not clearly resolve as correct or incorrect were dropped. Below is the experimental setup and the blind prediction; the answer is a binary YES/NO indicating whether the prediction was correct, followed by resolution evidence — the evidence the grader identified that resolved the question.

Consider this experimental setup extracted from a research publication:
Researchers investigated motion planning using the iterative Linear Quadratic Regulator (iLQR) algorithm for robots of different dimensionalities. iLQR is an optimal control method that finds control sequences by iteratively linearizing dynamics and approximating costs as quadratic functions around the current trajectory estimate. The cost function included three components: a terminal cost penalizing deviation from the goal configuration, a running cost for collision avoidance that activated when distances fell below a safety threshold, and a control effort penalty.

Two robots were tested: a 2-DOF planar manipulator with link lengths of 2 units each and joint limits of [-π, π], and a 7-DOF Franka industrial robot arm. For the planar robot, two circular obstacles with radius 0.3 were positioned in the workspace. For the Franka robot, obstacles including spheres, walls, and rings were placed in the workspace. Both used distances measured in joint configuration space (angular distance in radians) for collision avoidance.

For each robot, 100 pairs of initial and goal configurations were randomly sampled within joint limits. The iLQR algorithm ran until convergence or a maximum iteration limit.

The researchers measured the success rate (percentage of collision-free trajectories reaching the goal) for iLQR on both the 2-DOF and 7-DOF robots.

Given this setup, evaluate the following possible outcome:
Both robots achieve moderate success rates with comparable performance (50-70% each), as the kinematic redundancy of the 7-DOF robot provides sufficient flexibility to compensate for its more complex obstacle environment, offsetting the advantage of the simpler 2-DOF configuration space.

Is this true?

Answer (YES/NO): NO